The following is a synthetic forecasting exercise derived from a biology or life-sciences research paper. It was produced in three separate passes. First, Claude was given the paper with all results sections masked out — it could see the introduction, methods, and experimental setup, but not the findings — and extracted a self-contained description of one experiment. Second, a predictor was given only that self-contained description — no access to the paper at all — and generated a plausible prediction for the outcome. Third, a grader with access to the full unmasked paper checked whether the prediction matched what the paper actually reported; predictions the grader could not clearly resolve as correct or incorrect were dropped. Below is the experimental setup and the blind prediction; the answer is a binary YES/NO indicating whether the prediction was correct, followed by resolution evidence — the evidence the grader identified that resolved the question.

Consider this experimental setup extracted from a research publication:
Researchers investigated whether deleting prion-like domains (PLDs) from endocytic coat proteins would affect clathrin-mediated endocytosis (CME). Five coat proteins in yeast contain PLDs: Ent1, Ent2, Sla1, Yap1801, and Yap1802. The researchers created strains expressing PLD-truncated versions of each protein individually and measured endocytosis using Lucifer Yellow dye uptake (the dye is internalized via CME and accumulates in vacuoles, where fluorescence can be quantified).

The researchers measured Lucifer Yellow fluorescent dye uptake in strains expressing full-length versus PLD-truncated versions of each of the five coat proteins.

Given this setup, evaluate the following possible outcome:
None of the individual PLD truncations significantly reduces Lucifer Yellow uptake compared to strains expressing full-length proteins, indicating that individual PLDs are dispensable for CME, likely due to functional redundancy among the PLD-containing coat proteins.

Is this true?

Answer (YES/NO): NO